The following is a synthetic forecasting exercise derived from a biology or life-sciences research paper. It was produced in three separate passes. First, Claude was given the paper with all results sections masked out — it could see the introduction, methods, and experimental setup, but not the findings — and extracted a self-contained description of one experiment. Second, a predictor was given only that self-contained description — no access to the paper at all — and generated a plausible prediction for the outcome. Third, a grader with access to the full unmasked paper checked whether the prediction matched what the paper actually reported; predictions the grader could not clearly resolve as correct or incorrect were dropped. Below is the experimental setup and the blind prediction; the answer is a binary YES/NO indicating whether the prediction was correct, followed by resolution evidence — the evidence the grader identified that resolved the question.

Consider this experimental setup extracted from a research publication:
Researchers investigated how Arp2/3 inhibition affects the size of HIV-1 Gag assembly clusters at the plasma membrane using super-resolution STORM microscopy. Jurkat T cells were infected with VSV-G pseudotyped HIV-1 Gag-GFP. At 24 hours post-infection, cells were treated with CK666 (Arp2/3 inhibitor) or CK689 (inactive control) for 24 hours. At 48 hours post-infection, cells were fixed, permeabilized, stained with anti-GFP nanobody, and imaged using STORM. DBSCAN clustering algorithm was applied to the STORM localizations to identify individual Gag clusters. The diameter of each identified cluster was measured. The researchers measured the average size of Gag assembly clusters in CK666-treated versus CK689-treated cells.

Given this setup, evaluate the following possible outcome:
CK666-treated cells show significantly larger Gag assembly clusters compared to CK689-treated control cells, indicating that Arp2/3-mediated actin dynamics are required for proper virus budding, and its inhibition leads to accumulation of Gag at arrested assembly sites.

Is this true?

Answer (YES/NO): NO